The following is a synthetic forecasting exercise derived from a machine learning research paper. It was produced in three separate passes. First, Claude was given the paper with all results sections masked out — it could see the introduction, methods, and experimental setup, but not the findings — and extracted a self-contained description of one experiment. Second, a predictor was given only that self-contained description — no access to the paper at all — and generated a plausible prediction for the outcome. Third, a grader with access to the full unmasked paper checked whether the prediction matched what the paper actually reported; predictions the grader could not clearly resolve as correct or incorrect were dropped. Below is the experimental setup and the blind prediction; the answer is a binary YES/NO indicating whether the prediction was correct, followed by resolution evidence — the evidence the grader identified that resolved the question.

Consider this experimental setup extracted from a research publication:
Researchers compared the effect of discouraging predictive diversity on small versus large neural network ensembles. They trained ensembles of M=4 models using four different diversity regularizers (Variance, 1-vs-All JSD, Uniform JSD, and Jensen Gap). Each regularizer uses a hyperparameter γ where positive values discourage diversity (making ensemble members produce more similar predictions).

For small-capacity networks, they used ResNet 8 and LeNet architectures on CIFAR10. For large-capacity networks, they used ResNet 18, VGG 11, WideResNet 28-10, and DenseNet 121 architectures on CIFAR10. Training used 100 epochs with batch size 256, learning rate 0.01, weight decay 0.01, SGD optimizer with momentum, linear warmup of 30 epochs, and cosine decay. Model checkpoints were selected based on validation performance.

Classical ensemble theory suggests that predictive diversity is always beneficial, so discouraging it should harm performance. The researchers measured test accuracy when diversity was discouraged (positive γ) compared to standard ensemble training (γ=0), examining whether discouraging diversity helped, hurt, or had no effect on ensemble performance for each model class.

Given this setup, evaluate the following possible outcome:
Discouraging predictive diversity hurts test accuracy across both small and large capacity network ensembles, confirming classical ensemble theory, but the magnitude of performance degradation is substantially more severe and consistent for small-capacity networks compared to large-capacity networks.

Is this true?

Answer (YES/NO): NO